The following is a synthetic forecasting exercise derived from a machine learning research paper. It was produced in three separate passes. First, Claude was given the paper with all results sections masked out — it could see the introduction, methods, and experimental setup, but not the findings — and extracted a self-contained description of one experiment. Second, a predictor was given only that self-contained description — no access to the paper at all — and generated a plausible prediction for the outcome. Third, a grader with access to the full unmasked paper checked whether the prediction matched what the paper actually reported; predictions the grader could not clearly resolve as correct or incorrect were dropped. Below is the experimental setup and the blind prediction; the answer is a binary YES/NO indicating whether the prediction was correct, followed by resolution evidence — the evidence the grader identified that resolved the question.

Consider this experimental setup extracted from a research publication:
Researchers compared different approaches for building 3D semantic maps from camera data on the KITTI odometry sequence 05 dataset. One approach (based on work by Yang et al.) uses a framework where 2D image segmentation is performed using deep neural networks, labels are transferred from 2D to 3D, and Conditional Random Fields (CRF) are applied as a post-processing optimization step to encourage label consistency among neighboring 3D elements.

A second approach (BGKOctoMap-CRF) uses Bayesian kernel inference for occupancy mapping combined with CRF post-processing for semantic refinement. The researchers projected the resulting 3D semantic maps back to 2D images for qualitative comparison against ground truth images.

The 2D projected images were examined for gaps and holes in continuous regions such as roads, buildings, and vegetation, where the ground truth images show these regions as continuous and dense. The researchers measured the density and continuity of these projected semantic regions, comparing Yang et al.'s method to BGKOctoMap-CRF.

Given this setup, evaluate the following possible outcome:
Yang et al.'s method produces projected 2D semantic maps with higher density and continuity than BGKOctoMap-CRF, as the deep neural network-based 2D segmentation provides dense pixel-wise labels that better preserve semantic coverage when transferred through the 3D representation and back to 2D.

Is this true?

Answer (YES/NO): NO